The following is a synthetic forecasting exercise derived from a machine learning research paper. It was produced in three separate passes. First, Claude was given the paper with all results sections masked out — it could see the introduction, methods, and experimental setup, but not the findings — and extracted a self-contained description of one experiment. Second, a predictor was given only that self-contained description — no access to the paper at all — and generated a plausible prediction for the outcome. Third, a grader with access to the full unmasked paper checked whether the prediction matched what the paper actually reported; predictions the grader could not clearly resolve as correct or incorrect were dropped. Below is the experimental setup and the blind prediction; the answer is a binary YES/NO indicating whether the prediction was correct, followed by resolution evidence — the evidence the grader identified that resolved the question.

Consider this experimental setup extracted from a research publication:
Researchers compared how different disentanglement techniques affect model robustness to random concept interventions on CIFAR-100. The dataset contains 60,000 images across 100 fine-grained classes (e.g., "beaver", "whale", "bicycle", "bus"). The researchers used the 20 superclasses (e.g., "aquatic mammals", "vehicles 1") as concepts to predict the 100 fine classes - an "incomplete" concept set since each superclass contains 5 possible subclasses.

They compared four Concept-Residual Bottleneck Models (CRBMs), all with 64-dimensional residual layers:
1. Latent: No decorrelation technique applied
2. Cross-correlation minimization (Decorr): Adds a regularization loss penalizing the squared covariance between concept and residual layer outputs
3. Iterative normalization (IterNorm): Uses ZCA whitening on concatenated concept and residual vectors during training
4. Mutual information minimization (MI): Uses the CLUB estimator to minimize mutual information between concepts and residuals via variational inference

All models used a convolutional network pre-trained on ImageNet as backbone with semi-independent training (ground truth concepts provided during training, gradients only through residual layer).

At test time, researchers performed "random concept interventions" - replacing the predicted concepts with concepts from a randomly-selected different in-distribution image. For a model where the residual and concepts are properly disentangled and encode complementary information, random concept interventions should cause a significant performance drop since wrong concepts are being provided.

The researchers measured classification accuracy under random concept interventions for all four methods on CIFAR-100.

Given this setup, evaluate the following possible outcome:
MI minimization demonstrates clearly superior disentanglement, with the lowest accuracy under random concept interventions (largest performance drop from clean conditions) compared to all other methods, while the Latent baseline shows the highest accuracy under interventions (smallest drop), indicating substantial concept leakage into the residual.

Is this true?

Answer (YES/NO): NO